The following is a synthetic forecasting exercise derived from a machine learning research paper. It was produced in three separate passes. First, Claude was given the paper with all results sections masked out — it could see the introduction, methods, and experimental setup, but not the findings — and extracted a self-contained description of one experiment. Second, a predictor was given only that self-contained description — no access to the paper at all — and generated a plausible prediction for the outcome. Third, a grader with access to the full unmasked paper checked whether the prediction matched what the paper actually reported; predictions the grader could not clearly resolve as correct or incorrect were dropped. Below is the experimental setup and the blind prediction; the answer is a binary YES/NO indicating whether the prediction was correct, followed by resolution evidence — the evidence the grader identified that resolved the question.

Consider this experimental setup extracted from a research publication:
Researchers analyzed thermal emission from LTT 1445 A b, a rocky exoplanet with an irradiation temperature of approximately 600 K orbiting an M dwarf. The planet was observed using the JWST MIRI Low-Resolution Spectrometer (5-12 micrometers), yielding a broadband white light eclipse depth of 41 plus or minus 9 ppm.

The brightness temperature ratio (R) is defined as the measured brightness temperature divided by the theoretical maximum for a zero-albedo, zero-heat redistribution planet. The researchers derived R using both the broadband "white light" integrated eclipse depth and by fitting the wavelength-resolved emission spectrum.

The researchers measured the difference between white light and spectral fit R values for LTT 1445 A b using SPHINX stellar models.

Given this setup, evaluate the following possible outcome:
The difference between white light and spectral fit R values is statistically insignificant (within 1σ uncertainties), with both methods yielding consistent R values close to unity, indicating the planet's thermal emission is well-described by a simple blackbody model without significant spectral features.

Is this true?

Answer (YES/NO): YES